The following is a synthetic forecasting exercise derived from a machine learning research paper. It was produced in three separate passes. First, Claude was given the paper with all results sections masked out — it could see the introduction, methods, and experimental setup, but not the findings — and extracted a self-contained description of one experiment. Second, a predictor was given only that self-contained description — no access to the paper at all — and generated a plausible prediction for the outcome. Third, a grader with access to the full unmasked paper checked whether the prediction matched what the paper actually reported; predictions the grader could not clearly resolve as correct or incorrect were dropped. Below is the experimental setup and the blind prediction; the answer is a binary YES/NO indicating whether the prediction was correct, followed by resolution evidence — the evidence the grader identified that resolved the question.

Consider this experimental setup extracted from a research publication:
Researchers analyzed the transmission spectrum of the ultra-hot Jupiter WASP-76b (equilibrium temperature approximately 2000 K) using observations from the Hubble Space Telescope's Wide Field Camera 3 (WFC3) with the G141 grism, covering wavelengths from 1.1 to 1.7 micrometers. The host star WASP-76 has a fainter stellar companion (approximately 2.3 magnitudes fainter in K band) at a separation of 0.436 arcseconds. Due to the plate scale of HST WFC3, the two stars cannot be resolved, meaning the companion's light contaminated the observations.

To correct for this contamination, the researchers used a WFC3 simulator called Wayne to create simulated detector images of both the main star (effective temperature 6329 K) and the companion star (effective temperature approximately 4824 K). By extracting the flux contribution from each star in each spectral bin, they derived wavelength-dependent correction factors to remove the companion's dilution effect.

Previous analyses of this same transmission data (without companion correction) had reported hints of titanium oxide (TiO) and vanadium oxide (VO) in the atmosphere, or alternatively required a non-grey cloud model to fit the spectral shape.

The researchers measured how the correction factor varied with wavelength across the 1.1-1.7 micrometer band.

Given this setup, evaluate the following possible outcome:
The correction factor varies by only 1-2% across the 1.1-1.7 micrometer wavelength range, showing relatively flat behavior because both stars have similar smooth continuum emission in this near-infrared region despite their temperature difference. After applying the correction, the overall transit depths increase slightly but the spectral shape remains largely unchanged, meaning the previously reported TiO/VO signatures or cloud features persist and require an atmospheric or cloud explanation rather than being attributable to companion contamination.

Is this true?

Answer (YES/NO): NO